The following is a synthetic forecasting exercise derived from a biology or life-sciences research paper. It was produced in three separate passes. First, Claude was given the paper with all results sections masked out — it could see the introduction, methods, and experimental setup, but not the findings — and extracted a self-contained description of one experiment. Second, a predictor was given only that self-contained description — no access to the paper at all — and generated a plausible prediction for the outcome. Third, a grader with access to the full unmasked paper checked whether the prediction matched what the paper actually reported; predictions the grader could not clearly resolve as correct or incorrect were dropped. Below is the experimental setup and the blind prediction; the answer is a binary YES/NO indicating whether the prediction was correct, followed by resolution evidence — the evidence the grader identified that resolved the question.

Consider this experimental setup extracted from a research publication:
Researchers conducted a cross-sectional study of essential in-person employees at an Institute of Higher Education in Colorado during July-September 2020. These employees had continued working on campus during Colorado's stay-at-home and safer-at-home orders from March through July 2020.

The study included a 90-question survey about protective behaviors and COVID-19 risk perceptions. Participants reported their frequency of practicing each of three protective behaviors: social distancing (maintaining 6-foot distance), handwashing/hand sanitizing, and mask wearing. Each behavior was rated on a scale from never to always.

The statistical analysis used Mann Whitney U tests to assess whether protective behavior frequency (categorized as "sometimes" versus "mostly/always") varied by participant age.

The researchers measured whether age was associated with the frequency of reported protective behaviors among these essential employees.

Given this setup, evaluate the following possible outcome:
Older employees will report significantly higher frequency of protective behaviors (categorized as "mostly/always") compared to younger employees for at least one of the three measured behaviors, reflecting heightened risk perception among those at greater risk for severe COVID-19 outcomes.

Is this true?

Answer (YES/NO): YES